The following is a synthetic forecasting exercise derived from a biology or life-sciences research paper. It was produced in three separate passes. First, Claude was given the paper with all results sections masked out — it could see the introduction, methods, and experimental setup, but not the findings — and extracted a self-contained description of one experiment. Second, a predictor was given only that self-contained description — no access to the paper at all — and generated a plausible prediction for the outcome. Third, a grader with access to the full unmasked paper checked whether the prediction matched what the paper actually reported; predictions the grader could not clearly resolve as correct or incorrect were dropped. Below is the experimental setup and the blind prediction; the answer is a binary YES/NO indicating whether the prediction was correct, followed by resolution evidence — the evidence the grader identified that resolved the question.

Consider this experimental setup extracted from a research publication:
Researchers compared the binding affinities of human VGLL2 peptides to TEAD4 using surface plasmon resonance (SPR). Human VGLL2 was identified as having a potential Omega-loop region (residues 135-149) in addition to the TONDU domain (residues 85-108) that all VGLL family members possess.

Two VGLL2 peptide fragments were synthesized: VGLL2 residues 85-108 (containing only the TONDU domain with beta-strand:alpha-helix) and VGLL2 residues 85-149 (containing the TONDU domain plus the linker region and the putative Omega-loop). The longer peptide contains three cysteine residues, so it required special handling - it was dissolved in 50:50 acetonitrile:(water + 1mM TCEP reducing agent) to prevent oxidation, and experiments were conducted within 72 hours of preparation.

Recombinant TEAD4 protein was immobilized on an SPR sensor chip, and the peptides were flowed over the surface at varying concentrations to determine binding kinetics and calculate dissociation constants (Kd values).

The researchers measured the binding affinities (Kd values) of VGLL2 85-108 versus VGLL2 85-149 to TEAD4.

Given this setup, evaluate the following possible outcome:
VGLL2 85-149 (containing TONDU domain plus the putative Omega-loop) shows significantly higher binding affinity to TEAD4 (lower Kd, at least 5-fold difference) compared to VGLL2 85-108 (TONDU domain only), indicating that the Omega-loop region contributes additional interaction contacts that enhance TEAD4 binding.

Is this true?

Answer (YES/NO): YES